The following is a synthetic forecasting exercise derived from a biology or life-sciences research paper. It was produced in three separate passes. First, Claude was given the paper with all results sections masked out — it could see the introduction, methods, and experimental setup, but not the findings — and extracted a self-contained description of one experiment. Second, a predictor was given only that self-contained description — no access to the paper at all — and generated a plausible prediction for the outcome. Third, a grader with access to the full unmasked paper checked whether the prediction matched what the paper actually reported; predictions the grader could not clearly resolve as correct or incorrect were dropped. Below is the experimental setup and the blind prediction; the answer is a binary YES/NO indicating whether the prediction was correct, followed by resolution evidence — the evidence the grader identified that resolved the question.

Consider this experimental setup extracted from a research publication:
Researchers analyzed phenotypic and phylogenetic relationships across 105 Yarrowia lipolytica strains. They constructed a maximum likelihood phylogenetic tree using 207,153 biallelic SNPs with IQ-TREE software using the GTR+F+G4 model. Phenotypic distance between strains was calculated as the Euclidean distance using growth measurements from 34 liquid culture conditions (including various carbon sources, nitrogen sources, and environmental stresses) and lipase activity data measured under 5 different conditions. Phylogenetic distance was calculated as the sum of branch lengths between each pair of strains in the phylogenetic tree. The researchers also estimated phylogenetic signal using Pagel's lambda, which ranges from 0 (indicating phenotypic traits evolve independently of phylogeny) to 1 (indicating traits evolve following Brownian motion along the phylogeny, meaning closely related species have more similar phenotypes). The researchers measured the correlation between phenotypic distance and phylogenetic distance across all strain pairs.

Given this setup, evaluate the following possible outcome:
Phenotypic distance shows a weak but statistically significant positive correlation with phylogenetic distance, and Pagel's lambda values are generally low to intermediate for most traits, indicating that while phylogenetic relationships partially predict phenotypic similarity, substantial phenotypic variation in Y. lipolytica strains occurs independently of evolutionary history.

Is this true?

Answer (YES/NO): YES